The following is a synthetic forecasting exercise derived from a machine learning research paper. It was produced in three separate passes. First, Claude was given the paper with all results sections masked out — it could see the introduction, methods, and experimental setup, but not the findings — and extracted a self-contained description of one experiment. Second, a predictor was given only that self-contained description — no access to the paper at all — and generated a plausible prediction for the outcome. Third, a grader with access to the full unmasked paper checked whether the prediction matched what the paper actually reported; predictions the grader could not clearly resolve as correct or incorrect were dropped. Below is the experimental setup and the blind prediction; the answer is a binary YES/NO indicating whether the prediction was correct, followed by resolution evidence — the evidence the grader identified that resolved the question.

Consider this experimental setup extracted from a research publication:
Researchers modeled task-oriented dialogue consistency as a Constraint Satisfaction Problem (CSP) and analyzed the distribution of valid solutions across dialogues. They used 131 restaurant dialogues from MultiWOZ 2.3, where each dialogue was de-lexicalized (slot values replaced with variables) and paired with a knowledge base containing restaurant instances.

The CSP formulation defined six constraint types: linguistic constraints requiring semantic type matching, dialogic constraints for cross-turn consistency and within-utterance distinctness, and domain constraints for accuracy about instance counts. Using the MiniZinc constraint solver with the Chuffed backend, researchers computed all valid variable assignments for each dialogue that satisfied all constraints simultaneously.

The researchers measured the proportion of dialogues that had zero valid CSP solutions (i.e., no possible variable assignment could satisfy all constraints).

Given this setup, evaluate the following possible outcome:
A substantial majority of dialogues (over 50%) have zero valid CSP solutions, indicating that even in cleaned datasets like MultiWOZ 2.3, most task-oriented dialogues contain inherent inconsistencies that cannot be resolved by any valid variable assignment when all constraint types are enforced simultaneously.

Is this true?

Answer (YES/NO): NO